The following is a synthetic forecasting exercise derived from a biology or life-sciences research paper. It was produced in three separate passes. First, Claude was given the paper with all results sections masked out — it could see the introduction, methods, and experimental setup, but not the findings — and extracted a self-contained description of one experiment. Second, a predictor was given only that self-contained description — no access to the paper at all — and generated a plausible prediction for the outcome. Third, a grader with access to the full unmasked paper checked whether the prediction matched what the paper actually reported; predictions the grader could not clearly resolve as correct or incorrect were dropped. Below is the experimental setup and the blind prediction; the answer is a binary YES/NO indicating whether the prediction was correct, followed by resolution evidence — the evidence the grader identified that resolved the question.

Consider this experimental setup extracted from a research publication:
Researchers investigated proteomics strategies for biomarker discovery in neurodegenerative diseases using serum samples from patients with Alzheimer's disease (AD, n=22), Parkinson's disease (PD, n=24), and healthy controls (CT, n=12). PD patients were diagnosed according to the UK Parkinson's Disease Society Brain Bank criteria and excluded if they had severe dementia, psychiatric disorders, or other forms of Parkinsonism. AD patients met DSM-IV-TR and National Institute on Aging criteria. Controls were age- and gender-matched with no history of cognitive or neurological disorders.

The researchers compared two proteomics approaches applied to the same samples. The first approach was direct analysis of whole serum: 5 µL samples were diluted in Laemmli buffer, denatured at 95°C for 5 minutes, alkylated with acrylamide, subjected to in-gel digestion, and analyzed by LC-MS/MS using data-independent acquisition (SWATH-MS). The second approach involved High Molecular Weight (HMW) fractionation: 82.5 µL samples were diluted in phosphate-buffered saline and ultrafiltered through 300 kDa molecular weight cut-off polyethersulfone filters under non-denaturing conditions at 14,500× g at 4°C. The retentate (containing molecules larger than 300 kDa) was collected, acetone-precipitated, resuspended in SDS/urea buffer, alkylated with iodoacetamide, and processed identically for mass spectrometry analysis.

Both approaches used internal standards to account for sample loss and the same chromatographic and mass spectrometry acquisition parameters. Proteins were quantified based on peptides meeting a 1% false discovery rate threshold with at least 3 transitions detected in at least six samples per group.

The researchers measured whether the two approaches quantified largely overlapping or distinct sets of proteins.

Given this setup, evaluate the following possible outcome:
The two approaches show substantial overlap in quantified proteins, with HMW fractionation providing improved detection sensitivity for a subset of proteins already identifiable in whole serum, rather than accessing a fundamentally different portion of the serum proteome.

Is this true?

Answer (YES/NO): NO